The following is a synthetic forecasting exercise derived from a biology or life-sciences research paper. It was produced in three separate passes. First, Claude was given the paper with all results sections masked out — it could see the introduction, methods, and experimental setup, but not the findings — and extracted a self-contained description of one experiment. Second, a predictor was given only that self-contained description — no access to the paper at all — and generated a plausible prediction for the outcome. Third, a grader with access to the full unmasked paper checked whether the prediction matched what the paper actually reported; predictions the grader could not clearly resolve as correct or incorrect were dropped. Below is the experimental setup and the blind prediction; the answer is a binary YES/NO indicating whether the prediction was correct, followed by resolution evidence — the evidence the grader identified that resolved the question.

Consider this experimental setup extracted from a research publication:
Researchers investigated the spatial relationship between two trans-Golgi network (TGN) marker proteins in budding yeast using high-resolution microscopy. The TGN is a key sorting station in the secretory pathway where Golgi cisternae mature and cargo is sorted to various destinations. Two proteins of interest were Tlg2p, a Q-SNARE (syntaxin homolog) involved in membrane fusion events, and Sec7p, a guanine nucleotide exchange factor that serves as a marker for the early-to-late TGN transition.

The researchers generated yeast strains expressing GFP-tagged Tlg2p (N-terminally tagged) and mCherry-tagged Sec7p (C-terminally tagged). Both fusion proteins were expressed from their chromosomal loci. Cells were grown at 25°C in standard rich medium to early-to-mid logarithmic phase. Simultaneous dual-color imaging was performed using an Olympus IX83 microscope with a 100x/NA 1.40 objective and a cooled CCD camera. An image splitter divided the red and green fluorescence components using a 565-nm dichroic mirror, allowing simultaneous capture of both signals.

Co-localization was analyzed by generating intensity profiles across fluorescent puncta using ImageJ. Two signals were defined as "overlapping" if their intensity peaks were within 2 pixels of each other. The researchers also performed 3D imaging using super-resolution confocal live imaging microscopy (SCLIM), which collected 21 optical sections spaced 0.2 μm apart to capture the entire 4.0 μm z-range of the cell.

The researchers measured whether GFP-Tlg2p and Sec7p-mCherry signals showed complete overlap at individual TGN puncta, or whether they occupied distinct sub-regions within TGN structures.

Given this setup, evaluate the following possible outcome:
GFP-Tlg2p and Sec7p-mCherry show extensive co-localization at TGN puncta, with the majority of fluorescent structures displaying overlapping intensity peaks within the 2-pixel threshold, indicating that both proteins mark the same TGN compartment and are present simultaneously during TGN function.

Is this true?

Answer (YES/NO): NO